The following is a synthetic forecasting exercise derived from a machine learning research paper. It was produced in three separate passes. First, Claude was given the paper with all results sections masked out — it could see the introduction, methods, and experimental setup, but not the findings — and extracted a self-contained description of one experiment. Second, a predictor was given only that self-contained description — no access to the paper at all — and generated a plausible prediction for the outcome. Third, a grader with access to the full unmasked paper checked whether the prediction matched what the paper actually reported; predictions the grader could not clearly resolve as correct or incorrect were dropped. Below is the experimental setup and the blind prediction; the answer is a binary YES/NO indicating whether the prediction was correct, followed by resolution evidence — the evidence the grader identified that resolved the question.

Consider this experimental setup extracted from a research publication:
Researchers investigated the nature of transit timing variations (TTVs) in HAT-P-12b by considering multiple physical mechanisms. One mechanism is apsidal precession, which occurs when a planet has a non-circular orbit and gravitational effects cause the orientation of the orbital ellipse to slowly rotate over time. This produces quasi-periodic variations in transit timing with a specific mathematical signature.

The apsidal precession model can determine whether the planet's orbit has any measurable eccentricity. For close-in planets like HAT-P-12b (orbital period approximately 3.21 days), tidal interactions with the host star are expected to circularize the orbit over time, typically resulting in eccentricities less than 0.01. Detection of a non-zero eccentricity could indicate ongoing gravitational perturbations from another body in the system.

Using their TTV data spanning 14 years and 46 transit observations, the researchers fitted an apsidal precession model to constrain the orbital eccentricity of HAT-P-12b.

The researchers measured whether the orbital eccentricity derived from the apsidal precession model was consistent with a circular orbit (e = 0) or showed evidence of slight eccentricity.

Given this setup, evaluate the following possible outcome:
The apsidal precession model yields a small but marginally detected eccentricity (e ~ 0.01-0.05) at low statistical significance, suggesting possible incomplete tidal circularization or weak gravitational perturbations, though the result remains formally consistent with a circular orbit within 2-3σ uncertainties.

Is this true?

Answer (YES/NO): NO